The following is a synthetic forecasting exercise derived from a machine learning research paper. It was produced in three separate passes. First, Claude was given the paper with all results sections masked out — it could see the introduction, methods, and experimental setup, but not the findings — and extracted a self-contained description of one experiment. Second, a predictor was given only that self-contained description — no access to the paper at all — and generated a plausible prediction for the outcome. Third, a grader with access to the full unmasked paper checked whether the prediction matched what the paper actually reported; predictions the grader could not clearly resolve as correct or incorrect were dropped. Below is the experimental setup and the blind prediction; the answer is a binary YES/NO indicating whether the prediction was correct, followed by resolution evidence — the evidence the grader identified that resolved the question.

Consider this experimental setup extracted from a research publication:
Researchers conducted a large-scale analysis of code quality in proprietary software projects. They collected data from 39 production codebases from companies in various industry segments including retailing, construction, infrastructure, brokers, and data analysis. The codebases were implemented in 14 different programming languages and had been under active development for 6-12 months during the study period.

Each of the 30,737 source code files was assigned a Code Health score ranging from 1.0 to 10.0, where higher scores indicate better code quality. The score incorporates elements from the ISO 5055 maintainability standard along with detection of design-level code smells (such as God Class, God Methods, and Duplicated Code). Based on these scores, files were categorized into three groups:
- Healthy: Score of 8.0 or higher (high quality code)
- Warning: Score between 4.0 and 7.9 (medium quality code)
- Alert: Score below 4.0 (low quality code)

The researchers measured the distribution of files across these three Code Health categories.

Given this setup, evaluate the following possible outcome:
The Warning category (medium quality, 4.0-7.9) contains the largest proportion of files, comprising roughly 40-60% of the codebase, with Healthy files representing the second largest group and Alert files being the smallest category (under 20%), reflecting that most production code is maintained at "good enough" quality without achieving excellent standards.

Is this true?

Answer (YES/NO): NO